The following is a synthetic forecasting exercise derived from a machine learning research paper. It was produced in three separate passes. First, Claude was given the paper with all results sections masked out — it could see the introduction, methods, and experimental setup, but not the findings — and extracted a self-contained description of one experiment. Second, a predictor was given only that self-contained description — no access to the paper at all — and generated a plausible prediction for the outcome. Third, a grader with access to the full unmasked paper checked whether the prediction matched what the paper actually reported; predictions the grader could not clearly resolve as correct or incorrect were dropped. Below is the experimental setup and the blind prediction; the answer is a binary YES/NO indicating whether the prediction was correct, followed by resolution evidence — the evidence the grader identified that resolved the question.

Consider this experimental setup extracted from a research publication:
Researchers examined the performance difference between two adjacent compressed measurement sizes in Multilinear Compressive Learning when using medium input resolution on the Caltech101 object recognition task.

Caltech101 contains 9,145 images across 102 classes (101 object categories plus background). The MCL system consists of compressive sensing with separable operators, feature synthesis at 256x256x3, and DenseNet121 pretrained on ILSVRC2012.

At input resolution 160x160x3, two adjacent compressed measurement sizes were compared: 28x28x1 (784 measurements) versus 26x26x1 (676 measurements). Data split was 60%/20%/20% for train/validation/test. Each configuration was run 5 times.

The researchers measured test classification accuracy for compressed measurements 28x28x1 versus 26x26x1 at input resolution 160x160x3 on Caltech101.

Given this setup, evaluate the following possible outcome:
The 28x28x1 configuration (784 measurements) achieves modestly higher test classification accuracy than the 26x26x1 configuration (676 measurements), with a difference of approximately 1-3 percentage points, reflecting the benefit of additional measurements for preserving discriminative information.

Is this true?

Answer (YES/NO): YES